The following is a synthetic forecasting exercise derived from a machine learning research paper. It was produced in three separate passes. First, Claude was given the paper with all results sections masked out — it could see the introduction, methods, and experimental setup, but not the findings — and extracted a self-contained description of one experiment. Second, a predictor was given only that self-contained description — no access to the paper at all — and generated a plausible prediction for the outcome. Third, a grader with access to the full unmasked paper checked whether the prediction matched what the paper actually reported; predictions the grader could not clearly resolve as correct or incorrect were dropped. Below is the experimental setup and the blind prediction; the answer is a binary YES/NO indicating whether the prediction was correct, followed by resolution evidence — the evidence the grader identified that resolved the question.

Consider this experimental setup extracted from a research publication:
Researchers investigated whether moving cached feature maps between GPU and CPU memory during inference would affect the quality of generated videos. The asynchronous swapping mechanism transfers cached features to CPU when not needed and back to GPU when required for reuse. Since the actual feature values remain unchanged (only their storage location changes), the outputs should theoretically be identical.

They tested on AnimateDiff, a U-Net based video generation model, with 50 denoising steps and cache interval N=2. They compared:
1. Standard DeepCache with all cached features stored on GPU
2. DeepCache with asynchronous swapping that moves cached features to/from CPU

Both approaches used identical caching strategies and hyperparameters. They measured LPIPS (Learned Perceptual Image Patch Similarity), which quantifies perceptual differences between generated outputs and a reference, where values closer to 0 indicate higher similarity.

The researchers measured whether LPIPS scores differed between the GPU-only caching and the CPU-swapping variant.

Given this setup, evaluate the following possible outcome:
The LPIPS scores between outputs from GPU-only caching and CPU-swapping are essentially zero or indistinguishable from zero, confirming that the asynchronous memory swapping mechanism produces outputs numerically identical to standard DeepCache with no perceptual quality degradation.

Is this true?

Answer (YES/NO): YES